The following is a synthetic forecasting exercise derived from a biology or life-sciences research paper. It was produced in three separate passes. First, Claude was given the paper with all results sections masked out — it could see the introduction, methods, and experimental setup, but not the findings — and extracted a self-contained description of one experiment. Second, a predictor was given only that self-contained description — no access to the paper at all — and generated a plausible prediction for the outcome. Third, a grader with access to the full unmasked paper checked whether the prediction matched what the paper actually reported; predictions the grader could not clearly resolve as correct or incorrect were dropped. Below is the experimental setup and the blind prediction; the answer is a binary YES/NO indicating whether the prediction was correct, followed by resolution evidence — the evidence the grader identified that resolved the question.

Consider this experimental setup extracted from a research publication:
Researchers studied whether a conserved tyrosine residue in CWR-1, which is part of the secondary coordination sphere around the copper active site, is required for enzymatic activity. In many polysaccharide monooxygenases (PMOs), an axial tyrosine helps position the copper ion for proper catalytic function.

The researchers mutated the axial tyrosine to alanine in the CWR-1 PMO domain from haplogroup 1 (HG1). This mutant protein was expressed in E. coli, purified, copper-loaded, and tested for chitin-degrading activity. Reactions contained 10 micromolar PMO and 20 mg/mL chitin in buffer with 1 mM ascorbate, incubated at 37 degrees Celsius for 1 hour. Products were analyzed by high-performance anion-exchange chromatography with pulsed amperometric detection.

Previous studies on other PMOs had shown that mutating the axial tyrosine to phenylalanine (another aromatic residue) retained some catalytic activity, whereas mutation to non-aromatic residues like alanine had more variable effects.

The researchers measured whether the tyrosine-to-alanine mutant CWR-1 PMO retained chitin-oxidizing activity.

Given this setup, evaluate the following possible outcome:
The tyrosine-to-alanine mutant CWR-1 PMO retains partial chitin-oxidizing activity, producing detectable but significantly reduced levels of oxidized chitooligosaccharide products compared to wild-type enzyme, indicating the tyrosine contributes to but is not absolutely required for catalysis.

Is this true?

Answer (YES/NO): NO